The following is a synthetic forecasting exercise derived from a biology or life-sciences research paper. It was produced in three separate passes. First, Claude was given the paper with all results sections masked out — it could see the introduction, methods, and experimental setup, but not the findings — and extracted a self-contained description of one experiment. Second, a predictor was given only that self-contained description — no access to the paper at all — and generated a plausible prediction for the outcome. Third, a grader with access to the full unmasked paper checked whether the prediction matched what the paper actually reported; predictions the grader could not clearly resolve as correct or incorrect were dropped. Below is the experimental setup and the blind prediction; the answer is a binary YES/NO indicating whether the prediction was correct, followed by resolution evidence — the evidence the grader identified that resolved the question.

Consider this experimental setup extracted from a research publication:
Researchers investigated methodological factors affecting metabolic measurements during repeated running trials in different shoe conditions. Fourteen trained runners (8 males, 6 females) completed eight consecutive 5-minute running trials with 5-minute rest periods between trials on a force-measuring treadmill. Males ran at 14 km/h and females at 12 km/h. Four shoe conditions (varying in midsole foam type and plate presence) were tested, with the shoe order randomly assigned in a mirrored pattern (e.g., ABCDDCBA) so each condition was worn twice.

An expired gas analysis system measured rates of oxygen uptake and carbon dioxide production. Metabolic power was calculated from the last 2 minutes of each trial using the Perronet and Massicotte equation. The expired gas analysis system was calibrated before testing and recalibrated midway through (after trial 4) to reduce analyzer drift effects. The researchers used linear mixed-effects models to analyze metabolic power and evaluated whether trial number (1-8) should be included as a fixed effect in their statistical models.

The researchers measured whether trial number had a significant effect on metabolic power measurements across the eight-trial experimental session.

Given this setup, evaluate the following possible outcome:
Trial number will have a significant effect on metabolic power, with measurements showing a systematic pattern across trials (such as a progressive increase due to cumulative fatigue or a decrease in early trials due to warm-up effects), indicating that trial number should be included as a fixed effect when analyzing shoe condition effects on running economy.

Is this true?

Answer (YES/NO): YES